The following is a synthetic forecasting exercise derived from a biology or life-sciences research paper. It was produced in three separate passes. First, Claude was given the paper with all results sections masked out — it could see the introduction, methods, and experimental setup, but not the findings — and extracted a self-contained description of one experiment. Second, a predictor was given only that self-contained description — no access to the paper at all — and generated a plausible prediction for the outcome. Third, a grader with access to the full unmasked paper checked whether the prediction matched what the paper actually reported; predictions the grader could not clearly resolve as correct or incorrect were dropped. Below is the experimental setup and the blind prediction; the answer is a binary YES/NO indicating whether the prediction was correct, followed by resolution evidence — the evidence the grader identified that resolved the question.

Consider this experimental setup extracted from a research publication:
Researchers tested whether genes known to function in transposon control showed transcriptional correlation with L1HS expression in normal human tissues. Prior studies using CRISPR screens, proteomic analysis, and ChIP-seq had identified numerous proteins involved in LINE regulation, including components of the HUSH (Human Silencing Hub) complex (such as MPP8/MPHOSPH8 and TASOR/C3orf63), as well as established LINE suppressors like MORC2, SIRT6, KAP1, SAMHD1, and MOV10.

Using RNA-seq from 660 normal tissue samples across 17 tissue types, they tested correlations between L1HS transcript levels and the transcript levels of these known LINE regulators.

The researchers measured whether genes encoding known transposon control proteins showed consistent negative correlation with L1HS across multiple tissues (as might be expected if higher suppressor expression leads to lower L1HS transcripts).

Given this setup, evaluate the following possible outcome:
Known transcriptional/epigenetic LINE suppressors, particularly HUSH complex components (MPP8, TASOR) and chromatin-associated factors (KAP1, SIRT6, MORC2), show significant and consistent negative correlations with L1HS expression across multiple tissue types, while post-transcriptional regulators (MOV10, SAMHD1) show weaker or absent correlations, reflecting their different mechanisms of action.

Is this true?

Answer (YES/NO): NO